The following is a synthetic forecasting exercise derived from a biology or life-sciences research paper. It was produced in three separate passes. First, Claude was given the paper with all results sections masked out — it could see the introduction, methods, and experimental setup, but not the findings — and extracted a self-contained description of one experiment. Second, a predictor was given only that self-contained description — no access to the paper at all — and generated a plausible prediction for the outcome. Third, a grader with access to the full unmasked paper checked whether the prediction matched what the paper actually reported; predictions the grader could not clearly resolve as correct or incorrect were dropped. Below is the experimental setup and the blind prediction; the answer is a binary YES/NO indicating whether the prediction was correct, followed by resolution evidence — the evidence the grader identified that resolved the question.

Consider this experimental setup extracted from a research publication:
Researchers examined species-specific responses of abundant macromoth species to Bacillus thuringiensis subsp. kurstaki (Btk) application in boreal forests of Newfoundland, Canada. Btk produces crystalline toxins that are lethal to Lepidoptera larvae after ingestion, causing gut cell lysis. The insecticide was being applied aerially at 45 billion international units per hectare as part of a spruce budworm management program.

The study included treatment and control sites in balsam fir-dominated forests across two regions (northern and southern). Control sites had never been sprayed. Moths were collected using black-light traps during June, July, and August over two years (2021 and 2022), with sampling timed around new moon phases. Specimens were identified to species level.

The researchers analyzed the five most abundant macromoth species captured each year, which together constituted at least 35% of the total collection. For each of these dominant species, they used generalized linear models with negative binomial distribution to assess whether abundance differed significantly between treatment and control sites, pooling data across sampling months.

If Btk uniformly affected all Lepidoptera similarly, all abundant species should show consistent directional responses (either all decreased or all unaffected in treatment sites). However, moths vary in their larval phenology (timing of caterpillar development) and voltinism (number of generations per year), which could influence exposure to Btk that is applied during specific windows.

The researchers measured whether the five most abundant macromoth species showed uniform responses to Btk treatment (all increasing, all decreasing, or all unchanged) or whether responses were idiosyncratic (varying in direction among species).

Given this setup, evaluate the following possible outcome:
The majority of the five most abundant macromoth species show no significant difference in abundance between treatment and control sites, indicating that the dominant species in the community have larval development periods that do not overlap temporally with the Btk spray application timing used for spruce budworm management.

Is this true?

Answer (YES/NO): NO